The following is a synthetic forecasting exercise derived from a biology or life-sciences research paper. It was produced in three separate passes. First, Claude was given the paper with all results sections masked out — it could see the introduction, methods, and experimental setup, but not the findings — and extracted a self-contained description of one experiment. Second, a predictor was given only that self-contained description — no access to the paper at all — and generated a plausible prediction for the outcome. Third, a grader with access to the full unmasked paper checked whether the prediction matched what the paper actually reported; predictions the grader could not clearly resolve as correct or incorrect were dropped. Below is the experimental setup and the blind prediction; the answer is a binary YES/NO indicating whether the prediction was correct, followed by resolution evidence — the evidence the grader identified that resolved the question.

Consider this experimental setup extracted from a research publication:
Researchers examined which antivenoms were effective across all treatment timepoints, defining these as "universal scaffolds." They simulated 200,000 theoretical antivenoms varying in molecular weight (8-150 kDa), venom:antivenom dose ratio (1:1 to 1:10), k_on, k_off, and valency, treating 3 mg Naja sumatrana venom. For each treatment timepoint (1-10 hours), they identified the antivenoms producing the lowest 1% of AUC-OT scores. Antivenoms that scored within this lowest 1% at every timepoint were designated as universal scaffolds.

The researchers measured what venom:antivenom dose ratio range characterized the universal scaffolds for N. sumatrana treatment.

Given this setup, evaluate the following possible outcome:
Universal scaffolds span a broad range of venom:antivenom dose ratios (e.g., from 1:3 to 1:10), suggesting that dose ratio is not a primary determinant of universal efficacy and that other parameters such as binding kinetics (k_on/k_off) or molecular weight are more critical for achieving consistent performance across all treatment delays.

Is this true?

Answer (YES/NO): NO